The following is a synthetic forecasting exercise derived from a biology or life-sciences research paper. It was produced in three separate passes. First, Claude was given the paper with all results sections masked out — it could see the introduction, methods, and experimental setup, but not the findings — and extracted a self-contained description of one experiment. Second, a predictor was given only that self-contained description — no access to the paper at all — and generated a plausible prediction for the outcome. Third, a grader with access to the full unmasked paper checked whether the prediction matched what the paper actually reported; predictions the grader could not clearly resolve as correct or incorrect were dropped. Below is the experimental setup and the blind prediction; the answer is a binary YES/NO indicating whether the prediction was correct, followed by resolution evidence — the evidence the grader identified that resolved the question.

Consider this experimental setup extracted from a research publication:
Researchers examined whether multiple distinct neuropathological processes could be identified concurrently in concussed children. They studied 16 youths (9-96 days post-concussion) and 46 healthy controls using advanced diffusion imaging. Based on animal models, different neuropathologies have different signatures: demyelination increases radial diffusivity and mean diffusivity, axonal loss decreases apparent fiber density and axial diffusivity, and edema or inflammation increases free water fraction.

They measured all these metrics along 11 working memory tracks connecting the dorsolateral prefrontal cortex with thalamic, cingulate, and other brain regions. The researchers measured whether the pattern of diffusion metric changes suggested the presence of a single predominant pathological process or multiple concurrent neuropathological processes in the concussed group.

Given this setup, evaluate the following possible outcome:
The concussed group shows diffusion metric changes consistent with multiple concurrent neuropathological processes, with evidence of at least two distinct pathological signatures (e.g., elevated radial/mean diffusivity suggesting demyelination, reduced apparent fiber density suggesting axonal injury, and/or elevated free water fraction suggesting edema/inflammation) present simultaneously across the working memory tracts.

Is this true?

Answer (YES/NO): YES